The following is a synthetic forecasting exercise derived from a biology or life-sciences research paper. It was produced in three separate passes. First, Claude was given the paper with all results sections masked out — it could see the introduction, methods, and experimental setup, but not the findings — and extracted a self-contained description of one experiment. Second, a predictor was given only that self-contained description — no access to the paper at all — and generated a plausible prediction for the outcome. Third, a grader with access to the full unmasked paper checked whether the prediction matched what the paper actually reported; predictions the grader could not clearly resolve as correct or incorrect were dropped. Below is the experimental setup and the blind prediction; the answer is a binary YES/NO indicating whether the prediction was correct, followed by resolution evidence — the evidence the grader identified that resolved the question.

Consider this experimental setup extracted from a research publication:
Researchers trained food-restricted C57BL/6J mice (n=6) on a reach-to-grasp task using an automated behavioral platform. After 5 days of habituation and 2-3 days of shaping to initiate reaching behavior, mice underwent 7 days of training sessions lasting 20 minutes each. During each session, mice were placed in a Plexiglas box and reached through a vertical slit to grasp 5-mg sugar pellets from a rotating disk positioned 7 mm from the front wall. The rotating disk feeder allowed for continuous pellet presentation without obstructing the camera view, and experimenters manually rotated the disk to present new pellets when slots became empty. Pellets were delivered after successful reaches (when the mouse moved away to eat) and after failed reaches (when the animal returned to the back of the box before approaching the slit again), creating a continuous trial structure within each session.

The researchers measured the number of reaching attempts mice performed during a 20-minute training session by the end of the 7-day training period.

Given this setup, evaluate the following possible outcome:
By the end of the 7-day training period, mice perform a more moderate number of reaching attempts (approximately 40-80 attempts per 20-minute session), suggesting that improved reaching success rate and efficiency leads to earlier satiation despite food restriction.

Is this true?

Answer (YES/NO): NO